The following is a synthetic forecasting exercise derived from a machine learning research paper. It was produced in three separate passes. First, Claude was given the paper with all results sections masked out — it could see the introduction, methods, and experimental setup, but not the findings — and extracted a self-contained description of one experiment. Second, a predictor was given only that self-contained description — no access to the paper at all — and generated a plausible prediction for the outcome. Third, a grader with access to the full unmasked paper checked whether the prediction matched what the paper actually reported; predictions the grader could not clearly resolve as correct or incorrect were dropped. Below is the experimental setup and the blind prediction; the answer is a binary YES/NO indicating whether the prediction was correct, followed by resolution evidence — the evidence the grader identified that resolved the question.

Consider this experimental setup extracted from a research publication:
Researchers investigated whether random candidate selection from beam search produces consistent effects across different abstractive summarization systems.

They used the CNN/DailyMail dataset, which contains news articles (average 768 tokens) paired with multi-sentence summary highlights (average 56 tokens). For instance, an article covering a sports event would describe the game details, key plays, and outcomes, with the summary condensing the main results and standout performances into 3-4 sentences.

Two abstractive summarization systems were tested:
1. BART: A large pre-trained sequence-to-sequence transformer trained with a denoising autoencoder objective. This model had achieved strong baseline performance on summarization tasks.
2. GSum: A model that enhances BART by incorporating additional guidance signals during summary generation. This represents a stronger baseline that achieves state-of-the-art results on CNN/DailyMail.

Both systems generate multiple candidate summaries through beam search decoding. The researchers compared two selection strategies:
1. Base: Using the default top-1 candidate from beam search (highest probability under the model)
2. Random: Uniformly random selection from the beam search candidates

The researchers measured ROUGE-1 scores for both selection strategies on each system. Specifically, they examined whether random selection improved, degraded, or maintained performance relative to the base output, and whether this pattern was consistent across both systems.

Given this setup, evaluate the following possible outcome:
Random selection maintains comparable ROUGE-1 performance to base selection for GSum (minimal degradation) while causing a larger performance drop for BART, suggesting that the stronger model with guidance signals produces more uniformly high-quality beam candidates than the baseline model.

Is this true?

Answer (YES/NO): NO